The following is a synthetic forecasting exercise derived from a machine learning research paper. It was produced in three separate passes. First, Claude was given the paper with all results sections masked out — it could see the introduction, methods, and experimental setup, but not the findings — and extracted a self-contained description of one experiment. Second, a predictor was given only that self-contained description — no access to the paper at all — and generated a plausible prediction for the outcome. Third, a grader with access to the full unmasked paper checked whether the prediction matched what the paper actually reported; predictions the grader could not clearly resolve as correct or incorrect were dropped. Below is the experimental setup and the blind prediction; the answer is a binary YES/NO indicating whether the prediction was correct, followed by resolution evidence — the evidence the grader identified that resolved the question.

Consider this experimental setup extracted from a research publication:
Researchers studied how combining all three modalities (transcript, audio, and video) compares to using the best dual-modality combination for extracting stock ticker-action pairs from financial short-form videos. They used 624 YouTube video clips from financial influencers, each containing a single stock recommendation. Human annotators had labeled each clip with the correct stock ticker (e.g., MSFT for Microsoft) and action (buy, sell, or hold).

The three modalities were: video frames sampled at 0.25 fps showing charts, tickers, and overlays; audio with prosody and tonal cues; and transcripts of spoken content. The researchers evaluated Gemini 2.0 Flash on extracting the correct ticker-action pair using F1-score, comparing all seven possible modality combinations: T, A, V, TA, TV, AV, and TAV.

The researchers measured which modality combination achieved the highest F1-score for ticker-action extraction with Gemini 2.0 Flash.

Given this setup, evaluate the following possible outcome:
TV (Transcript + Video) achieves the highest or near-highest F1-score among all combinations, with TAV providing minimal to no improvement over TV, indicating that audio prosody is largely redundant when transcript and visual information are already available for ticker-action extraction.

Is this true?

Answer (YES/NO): NO